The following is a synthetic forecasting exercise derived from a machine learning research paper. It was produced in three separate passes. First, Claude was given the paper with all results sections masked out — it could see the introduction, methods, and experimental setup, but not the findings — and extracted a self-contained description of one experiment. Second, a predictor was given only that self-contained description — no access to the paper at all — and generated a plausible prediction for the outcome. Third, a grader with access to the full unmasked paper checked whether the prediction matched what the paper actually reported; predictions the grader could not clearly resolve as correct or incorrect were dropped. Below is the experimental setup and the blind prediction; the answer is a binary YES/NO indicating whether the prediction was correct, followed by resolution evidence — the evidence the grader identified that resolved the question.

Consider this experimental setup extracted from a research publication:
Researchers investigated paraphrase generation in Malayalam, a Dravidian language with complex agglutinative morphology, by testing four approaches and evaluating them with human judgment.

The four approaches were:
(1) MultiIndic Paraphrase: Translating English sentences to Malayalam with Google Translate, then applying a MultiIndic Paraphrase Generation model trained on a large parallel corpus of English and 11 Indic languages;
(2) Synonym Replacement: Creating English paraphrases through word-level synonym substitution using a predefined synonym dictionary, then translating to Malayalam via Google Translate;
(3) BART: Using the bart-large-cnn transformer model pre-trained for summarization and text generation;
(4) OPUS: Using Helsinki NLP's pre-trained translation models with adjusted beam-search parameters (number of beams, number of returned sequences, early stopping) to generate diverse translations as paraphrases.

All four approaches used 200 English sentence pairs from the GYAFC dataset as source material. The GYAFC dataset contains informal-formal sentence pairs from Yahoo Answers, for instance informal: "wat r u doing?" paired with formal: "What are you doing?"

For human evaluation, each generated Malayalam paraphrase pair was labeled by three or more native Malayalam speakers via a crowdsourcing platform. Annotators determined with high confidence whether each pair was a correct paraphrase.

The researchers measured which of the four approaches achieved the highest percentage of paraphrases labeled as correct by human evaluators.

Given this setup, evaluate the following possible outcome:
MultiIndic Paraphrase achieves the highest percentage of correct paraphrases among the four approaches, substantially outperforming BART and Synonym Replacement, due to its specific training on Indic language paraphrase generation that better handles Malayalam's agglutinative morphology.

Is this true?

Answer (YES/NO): NO